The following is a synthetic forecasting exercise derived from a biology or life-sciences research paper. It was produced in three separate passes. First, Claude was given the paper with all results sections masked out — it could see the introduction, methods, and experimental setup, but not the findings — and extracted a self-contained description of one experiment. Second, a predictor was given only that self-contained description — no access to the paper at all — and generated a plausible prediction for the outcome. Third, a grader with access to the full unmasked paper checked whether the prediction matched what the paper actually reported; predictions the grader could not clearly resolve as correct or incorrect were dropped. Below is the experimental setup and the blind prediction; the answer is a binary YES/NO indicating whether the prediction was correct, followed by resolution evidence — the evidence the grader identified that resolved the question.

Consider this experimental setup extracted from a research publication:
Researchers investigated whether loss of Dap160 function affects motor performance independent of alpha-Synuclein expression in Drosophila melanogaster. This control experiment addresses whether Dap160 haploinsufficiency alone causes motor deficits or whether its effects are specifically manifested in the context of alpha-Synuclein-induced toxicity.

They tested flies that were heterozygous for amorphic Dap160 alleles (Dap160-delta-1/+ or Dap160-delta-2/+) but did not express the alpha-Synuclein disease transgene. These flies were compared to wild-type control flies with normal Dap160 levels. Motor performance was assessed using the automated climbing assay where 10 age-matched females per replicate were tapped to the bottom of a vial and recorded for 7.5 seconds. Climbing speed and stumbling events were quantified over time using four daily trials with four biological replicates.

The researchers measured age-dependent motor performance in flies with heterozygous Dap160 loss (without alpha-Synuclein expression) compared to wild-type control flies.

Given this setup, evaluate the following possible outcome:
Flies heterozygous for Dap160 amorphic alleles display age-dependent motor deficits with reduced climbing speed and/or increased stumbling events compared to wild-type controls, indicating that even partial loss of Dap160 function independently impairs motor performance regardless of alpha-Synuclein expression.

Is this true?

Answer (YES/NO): NO